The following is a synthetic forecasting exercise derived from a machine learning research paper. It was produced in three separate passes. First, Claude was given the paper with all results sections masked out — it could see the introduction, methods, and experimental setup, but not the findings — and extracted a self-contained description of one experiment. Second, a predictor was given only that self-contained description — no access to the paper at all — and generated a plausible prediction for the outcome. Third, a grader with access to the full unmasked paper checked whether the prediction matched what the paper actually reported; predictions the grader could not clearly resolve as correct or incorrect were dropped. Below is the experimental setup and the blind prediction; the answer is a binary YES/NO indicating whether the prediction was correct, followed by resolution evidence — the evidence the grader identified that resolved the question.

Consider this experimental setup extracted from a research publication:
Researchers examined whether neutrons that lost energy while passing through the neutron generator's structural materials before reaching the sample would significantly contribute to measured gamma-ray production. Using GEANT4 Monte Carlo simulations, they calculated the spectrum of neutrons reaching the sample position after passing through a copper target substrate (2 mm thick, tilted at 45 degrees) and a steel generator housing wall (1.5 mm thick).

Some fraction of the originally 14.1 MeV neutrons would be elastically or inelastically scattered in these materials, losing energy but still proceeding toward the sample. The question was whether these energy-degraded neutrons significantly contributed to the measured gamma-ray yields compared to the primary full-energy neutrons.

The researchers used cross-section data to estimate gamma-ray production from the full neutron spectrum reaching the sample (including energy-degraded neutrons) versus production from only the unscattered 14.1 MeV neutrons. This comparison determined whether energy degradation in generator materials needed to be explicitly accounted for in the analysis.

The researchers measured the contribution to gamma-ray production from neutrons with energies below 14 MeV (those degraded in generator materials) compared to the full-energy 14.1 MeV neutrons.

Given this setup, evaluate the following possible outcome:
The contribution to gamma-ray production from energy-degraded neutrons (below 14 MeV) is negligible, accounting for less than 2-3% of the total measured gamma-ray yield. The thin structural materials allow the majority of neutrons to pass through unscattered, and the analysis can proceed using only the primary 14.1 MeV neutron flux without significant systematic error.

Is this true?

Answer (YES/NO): YES